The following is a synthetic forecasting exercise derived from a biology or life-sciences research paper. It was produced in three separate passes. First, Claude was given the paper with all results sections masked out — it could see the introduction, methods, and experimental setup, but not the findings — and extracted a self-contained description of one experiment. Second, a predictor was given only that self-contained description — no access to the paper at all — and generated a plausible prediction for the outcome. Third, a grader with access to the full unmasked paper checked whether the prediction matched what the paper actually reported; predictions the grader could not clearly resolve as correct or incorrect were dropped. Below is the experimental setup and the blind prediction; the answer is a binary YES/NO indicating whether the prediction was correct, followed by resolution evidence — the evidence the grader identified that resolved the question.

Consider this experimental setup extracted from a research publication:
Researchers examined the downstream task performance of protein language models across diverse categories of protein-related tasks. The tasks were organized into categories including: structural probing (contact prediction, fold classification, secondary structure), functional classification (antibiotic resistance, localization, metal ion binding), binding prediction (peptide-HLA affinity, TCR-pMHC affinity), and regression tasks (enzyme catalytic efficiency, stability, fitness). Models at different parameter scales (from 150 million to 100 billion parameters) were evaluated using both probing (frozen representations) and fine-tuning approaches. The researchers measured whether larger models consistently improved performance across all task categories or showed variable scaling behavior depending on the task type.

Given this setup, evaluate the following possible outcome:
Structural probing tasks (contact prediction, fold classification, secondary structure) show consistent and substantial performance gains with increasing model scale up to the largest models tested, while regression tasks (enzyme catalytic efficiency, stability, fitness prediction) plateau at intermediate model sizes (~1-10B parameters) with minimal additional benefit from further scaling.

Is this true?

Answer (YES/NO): NO